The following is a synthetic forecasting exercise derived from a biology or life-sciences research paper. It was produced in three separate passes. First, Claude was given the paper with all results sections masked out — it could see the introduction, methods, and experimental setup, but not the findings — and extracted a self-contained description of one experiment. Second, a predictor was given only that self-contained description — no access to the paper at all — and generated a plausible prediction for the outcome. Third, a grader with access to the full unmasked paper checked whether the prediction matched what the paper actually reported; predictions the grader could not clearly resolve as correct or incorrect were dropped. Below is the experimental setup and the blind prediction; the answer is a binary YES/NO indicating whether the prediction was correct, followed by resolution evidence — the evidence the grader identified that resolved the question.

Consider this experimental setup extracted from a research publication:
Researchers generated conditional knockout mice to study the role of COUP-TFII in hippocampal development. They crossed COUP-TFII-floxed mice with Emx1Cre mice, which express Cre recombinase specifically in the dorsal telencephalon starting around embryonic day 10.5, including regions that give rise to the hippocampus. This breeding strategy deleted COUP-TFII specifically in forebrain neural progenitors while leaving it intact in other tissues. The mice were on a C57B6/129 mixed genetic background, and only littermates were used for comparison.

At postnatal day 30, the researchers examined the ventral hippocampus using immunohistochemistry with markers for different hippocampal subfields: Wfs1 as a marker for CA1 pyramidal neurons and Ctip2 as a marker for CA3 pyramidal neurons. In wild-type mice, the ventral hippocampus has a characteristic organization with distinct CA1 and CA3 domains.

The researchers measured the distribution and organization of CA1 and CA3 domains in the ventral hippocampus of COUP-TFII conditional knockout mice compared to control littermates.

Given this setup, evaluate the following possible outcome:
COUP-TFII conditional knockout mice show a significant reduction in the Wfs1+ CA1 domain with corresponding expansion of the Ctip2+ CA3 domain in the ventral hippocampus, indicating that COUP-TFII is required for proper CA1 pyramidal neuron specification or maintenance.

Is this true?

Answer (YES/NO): NO